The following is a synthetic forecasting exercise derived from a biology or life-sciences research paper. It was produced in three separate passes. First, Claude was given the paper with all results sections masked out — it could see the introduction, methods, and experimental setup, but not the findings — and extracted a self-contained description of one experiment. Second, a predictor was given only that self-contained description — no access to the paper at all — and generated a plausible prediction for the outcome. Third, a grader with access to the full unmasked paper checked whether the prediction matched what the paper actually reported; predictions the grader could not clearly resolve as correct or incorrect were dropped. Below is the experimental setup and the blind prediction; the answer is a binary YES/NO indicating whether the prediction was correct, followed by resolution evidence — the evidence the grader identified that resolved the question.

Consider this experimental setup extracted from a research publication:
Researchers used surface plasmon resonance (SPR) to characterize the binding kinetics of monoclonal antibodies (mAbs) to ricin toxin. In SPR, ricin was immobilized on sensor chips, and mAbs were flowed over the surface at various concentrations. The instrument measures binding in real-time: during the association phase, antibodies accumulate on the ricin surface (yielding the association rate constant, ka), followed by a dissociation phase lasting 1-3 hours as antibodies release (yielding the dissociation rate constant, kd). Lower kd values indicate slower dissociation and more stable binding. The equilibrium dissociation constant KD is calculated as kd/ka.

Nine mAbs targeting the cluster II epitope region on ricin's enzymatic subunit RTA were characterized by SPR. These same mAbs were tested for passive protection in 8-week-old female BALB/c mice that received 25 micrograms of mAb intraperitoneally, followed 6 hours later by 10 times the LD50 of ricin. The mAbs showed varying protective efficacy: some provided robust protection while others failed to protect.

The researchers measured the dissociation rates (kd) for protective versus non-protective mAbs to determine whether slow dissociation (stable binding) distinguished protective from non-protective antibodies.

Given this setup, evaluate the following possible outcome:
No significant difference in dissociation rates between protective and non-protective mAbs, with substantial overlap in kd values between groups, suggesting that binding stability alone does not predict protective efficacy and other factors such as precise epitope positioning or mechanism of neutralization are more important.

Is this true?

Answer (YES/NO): YES